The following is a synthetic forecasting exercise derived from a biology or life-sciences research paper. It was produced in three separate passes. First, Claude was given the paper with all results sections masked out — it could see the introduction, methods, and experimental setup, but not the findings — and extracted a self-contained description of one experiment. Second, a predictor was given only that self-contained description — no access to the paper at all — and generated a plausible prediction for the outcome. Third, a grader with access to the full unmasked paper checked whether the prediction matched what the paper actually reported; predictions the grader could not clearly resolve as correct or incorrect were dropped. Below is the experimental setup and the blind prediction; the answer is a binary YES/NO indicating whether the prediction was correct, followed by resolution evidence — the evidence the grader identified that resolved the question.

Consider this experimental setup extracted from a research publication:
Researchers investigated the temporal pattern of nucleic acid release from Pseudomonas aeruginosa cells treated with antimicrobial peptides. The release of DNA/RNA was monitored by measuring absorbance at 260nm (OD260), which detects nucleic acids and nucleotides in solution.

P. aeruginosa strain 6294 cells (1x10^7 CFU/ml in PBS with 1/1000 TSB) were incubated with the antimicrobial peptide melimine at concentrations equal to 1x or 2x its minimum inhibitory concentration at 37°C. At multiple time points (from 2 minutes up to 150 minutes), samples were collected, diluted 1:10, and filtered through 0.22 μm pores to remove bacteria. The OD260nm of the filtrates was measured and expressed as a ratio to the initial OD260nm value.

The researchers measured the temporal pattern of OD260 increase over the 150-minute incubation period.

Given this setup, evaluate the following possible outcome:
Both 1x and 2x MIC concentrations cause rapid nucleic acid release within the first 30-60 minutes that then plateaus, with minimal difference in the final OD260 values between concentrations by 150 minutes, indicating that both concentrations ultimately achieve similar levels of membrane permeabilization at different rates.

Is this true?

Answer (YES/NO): NO